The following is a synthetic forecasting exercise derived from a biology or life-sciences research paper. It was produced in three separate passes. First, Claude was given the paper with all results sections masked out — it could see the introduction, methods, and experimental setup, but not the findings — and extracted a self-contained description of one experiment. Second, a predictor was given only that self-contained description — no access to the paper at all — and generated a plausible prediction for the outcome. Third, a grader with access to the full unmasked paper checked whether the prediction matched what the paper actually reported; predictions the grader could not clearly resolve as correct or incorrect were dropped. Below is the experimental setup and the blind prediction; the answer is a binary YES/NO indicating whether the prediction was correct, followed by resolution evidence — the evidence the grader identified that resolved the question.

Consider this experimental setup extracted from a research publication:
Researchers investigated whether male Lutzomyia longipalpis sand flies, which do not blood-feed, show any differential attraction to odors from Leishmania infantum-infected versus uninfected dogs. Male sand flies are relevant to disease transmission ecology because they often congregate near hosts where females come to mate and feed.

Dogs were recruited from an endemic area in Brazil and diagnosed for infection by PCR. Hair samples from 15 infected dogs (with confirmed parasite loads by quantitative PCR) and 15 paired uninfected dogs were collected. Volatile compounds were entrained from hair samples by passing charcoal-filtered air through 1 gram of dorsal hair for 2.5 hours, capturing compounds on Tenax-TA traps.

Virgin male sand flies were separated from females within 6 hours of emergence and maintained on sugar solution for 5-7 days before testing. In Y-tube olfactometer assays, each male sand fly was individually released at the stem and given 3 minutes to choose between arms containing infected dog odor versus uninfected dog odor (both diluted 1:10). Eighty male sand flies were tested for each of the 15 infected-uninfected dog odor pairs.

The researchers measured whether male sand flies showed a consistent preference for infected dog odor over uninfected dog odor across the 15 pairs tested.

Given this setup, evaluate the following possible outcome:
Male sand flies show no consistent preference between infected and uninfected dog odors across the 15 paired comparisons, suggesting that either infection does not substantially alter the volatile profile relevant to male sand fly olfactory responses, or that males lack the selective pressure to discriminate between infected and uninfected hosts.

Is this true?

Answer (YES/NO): YES